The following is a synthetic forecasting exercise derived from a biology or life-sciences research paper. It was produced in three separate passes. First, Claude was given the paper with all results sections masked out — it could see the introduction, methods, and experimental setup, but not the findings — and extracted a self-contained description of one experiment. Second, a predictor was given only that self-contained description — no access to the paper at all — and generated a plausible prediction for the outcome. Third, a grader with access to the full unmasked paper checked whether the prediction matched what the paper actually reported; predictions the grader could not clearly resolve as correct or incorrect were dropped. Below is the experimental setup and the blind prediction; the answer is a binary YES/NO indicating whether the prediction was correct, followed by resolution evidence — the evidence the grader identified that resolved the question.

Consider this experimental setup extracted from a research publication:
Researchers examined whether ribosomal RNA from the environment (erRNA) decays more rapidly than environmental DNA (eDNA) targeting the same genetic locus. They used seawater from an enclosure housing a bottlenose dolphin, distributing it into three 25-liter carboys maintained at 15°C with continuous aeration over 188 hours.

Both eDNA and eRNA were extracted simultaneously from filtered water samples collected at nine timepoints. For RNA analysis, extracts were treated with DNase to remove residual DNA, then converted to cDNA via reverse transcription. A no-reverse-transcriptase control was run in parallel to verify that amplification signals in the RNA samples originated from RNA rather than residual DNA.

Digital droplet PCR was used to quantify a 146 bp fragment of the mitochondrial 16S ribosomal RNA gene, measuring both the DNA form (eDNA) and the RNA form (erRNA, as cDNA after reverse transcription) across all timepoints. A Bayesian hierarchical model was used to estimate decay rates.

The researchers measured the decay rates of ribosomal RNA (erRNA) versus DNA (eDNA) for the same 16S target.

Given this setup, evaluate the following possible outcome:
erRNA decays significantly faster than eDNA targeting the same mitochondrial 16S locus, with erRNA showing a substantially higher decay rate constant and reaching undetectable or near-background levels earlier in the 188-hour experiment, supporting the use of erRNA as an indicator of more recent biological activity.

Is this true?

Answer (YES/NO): NO